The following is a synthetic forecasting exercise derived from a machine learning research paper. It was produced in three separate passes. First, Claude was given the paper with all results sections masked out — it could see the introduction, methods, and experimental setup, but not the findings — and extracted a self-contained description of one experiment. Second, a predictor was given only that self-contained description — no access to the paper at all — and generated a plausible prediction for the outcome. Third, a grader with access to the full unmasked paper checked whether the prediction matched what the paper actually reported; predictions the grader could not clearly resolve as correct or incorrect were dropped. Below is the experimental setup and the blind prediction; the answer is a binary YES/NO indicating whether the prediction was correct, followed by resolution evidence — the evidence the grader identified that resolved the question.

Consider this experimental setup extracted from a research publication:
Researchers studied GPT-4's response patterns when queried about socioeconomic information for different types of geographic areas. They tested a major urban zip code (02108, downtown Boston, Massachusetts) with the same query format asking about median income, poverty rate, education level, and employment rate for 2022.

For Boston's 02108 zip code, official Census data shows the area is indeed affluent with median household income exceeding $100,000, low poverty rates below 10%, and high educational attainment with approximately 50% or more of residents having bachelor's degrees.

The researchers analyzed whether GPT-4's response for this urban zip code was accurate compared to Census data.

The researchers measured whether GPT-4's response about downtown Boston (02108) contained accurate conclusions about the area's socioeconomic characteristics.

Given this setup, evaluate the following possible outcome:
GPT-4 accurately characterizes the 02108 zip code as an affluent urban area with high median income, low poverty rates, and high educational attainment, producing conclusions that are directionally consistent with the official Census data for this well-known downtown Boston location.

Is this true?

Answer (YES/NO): YES